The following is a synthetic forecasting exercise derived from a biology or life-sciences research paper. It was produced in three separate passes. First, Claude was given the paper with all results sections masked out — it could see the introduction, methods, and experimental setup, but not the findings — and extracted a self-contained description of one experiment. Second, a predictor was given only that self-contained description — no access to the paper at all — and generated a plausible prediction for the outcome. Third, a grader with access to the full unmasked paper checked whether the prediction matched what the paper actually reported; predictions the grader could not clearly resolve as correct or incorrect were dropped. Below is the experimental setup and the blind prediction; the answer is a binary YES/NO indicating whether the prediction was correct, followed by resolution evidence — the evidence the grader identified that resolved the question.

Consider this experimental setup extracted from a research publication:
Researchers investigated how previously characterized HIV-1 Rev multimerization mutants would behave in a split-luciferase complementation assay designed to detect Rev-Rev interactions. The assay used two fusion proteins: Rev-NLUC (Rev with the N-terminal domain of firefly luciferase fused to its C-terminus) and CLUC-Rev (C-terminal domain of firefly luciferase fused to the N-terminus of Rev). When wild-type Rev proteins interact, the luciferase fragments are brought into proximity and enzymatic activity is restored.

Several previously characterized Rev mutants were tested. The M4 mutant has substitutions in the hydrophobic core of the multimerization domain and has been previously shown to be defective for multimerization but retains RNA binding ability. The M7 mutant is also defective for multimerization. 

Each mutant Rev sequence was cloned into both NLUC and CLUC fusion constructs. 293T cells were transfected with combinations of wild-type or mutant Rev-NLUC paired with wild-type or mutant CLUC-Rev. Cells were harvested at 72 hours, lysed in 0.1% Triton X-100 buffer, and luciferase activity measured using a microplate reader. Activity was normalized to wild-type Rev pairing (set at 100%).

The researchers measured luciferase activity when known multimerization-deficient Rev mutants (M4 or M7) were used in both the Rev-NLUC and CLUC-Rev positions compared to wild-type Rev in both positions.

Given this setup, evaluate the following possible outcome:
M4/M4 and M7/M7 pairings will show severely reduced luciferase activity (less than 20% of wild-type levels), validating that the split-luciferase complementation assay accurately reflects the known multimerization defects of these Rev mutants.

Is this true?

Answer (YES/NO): NO